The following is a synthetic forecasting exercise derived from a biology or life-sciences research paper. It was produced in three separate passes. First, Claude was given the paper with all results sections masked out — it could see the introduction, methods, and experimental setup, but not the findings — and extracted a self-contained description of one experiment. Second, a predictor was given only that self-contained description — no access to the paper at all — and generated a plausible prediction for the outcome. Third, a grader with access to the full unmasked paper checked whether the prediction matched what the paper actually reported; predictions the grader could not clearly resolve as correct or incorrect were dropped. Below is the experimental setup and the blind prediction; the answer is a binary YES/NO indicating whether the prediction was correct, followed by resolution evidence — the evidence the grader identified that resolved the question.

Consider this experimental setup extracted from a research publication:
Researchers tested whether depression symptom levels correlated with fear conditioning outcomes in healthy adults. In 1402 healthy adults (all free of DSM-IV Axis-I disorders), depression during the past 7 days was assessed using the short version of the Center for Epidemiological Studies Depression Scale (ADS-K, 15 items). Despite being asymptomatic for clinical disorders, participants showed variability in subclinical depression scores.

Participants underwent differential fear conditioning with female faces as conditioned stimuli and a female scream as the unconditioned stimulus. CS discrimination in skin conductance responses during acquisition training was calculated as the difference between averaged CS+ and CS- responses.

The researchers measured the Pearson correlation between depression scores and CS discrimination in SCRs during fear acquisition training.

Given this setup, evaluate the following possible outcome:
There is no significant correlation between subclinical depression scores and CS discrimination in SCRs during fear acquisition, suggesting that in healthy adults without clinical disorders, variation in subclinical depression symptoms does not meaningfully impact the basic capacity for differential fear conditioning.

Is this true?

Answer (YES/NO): NO